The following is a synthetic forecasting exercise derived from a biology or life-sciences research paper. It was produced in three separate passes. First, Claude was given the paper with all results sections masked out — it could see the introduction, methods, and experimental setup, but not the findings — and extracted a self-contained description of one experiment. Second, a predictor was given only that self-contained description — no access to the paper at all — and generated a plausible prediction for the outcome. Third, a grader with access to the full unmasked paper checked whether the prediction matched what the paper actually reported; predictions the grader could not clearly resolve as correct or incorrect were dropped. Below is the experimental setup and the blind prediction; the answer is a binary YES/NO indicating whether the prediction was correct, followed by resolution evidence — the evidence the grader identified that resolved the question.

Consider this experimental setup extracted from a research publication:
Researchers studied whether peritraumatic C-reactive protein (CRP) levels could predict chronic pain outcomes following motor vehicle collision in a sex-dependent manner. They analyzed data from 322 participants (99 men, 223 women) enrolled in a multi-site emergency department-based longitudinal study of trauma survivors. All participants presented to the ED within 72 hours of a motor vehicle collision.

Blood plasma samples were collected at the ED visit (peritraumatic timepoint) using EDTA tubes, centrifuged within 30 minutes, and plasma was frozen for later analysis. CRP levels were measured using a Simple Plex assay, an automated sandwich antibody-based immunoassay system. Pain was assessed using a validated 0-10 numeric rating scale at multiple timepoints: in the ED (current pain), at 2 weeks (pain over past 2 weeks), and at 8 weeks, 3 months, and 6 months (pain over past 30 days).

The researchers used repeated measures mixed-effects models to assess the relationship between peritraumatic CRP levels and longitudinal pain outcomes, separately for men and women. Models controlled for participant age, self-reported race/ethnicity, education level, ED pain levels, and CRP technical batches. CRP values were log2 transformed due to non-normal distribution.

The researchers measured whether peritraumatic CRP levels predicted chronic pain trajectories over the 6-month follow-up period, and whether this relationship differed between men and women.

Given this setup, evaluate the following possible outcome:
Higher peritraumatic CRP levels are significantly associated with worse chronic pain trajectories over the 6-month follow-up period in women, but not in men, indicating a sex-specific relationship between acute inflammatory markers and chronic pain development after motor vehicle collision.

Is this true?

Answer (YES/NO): NO